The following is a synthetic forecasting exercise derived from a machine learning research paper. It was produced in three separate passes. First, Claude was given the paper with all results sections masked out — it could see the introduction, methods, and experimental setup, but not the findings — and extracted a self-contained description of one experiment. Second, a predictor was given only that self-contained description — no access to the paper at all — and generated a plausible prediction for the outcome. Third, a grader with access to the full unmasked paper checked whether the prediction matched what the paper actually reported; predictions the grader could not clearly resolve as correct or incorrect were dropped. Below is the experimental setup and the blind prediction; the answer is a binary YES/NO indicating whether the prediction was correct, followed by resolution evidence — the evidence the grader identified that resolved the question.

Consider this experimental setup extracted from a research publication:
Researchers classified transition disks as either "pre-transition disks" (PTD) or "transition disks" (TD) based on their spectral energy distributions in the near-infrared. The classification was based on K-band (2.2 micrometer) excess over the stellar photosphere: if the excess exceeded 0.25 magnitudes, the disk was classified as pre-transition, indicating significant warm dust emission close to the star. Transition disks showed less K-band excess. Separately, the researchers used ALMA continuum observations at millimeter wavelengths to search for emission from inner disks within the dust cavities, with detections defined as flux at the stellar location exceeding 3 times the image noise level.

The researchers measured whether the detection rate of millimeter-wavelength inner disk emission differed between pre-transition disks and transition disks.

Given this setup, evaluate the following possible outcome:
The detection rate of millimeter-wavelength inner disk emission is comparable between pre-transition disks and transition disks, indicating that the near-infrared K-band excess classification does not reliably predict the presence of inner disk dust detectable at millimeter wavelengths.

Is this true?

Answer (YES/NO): YES